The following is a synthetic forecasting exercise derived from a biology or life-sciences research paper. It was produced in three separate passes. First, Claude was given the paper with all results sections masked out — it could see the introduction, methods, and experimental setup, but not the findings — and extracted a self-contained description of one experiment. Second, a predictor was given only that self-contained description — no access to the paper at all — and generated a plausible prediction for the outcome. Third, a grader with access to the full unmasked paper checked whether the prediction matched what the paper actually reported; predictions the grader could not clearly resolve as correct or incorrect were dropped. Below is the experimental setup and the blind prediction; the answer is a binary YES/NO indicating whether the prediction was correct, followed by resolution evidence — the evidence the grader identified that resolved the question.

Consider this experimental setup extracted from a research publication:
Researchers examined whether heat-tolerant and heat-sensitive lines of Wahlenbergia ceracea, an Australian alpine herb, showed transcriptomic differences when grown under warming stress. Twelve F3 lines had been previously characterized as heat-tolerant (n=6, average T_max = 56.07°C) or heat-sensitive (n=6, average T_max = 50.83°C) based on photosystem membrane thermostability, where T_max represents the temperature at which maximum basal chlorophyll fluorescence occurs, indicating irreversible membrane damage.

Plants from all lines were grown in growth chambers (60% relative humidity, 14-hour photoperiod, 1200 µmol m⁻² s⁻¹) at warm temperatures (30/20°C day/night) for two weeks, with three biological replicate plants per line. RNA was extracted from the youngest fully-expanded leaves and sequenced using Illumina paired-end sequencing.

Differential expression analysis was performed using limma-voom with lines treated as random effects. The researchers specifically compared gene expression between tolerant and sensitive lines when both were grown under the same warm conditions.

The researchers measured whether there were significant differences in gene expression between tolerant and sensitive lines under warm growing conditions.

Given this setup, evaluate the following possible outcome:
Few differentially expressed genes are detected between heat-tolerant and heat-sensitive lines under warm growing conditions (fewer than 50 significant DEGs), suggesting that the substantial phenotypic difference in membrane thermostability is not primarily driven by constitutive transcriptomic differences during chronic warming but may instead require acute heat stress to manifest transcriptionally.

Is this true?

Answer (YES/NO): NO